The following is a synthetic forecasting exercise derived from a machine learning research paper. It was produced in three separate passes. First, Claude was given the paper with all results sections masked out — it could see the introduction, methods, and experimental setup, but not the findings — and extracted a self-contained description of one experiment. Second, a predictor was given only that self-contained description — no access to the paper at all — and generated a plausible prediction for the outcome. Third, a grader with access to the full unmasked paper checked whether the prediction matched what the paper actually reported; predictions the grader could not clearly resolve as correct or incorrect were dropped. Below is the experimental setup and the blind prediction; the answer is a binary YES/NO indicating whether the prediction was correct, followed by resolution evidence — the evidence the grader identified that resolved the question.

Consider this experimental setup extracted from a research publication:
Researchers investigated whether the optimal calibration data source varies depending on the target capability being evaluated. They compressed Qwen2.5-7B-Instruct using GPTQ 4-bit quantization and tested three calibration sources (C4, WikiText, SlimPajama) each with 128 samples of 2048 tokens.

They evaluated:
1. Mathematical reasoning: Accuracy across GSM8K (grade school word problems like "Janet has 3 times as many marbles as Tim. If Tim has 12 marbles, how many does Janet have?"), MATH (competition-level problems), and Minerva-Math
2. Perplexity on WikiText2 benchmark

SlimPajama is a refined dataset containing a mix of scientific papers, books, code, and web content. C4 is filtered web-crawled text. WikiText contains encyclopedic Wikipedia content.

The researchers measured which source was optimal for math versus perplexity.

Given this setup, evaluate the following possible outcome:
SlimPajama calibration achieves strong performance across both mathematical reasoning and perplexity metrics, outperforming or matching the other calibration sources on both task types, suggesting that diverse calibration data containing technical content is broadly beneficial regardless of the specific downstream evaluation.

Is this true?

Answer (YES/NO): YES